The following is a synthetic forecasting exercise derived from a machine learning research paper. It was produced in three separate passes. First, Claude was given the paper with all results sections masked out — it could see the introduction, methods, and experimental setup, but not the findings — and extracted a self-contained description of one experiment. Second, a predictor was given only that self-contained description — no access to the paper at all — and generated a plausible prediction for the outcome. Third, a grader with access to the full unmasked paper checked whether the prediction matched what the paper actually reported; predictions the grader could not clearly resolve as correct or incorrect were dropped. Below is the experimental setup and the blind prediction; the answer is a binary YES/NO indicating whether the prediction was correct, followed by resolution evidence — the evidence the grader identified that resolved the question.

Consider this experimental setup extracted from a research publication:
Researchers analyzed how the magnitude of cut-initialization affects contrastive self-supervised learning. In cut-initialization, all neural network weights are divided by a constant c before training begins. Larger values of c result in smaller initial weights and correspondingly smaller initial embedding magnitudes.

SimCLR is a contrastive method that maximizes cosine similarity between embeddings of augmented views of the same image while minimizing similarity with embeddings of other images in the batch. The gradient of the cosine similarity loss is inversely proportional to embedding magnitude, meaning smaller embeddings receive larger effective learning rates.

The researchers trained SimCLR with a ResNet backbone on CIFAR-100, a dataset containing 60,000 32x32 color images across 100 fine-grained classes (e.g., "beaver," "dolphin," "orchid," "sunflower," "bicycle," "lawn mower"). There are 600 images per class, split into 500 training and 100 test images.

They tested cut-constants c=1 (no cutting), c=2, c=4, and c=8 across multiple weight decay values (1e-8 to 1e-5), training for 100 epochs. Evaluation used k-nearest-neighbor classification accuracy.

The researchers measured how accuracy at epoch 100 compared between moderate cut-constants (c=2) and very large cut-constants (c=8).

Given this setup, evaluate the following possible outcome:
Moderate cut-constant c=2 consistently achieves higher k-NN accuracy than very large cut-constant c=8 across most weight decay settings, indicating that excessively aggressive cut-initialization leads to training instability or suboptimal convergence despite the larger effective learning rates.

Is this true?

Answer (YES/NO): YES